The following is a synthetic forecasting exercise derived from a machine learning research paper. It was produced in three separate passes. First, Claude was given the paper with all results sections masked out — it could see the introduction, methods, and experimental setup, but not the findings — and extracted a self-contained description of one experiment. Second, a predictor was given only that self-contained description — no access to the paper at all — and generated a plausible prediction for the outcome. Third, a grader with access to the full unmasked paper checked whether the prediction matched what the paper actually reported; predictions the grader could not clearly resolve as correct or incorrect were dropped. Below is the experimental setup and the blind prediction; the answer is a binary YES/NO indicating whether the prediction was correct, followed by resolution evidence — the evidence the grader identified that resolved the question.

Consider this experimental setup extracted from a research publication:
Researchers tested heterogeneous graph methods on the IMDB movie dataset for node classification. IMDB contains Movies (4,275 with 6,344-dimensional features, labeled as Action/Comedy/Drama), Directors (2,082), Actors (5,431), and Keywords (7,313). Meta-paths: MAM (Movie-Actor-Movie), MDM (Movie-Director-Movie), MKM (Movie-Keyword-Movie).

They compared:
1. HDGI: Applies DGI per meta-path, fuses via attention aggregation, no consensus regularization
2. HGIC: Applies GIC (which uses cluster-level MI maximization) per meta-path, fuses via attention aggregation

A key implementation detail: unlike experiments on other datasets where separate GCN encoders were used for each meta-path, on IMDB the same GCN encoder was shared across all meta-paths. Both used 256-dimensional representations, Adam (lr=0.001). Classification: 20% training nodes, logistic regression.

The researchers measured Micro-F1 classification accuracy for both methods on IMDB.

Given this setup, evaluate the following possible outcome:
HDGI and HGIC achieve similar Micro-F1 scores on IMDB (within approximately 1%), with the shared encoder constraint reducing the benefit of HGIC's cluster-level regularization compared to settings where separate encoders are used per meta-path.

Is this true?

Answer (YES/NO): NO